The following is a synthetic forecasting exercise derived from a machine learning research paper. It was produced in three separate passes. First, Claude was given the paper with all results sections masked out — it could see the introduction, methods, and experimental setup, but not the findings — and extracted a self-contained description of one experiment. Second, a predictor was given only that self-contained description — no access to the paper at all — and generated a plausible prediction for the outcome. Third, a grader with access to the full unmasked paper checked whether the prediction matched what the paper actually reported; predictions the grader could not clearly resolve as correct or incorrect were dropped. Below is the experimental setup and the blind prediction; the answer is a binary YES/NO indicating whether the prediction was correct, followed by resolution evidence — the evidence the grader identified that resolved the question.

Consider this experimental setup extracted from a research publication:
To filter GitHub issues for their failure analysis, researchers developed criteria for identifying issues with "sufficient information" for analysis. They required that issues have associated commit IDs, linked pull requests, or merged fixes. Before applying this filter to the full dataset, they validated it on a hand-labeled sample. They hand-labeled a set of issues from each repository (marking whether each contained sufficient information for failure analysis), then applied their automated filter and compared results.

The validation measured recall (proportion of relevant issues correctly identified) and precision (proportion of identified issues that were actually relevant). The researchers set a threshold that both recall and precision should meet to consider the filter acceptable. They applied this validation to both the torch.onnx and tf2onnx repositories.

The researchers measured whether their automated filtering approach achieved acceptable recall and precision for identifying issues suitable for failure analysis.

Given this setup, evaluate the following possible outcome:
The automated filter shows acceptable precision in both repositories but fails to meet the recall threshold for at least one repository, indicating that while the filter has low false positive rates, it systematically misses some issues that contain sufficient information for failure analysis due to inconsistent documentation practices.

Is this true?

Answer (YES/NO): NO